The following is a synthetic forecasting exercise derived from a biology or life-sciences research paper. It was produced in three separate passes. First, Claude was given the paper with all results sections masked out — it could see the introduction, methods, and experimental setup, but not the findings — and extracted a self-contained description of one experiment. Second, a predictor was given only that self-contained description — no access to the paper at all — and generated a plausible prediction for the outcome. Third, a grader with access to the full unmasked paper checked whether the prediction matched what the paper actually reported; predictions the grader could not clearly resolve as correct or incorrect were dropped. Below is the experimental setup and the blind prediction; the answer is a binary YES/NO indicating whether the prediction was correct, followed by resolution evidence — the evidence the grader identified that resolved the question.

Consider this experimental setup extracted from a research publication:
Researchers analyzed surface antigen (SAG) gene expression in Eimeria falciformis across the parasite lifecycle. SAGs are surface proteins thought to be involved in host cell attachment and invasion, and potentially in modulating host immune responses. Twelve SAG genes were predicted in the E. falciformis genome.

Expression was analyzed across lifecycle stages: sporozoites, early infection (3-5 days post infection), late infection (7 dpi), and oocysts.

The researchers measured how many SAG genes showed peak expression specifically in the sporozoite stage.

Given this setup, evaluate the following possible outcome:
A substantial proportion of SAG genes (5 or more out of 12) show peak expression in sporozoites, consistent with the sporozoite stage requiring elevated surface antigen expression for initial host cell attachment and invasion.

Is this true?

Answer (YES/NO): YES